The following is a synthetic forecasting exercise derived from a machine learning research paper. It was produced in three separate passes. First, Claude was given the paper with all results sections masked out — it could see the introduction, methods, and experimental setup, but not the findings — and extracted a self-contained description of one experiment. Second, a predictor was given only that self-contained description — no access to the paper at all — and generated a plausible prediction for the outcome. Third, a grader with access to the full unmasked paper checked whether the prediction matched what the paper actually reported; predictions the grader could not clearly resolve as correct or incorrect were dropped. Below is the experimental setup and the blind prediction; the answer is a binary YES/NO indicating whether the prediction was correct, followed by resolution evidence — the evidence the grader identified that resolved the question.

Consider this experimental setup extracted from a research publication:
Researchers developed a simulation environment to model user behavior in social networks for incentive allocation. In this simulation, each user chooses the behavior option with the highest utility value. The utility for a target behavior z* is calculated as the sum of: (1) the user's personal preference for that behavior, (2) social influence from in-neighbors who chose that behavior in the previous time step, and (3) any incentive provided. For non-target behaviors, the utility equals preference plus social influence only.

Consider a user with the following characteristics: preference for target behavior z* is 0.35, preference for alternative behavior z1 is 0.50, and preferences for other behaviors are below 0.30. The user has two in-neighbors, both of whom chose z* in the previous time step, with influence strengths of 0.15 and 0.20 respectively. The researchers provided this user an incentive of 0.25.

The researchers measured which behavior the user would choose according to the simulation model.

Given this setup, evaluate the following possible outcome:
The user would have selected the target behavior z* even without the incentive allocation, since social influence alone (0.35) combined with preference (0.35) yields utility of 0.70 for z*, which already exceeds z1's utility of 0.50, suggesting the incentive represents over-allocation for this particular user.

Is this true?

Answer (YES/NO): YES